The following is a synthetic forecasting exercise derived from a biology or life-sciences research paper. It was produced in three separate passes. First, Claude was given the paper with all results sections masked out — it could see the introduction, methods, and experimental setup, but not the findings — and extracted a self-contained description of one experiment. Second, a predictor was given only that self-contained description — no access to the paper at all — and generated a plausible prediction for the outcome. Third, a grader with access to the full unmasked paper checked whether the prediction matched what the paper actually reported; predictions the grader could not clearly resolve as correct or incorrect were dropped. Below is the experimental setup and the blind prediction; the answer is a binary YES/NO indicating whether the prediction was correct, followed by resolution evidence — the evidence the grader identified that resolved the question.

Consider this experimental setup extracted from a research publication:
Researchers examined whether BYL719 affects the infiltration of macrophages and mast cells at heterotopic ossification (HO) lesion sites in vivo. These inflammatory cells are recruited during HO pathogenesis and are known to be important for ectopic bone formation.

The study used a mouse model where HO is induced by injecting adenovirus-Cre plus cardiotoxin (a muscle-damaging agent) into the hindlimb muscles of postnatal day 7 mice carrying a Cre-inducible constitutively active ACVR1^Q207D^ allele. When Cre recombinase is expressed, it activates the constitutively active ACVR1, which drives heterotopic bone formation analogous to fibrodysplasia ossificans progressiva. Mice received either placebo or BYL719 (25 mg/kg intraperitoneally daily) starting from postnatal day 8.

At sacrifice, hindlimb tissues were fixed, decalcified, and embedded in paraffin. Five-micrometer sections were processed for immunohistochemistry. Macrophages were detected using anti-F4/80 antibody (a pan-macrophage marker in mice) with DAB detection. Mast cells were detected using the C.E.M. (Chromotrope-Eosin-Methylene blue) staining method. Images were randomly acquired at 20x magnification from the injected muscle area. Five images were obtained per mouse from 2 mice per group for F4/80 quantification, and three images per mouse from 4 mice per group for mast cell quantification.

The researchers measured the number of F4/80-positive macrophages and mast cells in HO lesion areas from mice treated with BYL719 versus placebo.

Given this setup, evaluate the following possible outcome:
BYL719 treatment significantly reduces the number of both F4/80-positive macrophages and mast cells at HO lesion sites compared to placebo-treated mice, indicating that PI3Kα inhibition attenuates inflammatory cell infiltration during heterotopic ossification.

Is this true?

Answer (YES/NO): YES